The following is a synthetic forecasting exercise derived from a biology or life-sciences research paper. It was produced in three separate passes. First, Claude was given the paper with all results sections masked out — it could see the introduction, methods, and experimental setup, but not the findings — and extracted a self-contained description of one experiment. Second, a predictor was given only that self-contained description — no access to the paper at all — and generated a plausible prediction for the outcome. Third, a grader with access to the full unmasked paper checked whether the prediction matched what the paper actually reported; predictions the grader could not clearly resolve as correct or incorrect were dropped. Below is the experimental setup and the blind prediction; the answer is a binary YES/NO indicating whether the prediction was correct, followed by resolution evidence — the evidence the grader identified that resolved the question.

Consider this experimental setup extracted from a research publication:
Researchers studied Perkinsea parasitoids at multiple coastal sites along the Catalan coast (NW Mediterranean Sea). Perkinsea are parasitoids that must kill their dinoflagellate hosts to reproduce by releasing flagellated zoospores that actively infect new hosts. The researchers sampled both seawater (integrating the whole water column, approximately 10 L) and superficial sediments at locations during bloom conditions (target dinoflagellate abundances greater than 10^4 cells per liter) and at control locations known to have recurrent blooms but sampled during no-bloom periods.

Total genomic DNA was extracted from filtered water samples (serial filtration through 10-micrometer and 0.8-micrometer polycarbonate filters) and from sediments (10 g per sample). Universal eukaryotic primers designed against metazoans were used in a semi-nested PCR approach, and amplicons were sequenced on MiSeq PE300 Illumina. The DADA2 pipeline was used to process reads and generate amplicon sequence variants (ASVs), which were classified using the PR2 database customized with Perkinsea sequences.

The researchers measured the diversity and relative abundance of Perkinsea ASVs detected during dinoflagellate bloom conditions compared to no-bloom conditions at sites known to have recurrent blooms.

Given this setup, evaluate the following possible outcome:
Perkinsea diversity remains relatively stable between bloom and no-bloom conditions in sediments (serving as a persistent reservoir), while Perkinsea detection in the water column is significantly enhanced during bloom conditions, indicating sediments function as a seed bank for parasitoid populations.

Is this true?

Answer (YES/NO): NO